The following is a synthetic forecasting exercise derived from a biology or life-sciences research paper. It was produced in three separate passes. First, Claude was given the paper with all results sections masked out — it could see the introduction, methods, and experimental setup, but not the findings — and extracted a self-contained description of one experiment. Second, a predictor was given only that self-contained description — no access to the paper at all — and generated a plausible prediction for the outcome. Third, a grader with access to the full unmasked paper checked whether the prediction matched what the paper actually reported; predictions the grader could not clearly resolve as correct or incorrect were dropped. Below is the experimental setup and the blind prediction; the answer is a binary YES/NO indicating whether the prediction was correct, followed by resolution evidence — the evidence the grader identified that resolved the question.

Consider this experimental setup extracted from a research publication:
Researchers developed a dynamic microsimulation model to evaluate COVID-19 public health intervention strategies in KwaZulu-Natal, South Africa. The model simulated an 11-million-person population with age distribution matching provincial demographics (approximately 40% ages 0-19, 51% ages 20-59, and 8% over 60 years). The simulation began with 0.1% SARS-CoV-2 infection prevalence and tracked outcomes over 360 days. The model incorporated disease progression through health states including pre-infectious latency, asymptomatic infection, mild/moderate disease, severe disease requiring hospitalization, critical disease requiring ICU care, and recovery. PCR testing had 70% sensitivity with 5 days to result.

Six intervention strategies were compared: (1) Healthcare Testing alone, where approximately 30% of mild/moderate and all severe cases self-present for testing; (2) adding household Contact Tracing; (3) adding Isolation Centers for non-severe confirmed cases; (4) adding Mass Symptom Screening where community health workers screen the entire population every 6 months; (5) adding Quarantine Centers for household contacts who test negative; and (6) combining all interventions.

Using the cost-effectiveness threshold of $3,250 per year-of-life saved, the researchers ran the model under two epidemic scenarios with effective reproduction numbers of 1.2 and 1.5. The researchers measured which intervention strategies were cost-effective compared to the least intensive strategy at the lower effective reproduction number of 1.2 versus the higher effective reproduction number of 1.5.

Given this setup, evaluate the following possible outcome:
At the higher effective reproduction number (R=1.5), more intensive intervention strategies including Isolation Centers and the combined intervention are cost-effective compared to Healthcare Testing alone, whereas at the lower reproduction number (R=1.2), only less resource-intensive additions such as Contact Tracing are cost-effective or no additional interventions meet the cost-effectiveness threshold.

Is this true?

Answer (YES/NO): NO